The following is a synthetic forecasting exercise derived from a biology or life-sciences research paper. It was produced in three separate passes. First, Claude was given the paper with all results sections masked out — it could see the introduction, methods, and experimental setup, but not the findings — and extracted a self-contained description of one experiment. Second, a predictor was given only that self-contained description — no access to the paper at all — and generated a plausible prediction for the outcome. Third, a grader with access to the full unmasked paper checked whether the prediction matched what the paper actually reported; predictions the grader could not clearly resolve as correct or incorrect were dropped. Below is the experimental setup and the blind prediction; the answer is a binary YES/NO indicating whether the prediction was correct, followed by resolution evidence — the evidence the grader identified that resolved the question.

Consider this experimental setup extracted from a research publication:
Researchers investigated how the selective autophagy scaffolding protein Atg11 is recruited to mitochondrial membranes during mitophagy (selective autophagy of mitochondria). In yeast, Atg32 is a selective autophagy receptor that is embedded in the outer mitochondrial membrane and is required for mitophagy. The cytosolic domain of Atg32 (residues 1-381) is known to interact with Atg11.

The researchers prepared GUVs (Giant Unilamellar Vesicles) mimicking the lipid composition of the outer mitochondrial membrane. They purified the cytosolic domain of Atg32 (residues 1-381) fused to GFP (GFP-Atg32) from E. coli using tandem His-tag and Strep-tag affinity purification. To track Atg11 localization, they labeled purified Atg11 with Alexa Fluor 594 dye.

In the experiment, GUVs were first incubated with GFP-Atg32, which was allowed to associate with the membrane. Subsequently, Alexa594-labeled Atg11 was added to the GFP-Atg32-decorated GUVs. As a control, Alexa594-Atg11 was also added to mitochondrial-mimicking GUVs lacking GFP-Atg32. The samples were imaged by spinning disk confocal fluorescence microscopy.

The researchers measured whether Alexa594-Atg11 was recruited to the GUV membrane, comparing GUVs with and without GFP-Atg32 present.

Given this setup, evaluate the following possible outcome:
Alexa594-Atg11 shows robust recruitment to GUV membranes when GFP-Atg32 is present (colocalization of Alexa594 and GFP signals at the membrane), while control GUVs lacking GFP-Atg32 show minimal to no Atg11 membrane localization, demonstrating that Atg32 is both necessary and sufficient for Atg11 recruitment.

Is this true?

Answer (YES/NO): YES